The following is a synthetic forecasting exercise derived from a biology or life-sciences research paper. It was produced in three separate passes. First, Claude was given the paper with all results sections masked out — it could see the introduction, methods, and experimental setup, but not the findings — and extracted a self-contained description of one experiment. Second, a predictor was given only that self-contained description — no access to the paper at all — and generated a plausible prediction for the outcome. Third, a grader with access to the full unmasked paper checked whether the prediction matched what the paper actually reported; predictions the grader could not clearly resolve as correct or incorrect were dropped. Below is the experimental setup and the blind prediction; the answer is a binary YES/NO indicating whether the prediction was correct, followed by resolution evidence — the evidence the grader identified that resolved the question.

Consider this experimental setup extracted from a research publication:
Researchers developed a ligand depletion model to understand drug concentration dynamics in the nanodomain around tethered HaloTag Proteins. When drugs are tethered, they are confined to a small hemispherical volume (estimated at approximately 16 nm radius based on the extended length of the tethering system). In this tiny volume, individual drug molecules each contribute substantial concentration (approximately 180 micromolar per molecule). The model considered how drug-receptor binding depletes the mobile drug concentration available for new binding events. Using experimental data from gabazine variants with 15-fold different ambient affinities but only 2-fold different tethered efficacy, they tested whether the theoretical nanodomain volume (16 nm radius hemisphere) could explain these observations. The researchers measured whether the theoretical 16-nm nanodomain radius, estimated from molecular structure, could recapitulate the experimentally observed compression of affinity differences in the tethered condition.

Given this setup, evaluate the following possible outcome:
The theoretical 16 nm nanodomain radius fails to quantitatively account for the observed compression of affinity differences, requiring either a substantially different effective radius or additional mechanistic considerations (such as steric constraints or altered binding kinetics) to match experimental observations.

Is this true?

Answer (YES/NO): NO